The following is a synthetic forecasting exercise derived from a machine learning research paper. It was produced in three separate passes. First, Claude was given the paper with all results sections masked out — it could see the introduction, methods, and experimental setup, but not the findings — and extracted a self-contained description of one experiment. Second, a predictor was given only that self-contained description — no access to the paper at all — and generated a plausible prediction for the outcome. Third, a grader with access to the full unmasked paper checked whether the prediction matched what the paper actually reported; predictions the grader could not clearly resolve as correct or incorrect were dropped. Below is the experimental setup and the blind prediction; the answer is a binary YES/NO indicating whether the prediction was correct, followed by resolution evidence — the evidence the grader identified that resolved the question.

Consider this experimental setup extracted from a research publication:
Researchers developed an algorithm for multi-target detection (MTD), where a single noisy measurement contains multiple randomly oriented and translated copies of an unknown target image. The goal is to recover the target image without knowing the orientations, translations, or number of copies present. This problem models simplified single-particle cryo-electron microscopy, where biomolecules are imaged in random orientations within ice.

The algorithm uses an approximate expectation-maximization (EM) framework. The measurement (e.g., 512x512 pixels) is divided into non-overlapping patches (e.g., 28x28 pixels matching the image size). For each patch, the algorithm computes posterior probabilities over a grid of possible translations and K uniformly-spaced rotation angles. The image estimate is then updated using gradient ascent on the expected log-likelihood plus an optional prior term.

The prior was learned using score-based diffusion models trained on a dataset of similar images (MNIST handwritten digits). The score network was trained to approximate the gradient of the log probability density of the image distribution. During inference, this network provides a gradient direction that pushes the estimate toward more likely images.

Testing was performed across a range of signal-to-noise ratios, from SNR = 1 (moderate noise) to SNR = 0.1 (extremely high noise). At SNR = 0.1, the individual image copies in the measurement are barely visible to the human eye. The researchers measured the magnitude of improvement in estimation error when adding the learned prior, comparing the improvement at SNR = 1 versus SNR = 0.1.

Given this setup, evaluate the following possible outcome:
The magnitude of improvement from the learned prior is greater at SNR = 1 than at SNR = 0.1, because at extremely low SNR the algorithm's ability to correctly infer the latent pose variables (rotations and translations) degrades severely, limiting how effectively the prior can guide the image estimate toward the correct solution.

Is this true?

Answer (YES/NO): NO